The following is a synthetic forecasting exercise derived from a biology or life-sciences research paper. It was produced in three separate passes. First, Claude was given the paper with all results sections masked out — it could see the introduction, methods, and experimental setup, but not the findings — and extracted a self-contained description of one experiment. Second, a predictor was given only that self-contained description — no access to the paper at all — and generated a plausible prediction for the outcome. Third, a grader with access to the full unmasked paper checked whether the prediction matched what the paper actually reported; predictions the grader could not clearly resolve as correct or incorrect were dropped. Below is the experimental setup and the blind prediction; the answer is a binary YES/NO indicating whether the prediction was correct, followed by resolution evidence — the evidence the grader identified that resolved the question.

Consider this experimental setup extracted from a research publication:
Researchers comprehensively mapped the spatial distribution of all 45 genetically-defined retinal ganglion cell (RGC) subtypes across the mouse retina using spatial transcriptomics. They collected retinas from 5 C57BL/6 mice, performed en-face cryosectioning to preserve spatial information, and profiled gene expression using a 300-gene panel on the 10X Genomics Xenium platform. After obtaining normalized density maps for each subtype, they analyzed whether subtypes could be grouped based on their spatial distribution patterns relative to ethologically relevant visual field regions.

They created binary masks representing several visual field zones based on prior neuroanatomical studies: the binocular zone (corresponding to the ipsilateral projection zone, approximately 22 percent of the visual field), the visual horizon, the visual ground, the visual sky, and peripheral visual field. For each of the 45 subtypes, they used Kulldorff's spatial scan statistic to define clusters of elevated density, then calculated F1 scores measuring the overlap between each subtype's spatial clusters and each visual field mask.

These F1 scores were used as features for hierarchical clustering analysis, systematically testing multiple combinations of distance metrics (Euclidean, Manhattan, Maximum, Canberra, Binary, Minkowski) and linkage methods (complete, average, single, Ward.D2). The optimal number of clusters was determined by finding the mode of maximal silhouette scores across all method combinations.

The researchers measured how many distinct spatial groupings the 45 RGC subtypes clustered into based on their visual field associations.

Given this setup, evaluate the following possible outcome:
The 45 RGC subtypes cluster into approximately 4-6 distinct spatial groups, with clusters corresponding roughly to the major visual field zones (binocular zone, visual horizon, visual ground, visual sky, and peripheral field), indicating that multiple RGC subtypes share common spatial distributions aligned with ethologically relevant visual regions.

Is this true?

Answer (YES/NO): YES